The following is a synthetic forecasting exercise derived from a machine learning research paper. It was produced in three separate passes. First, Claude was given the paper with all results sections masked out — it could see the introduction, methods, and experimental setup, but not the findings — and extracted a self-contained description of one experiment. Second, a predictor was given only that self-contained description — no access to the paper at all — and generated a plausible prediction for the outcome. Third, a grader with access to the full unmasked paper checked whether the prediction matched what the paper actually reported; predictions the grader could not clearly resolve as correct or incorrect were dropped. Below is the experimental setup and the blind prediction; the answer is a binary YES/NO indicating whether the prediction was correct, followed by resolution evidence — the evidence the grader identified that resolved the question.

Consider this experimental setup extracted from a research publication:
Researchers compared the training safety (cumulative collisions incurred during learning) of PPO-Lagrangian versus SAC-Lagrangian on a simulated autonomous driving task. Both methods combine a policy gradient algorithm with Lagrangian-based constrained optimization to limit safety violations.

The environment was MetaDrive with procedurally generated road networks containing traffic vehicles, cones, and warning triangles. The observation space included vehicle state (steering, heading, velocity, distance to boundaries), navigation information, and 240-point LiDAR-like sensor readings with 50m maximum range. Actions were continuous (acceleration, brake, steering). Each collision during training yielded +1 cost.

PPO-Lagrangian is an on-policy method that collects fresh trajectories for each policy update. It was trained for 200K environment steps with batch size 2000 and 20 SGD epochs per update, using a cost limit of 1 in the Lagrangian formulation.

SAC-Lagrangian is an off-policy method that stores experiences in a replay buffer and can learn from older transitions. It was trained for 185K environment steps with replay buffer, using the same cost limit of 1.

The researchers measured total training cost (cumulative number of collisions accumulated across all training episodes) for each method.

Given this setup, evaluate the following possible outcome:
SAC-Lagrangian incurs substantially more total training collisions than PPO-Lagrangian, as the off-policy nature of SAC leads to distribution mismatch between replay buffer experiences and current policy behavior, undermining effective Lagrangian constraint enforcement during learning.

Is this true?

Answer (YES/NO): YES